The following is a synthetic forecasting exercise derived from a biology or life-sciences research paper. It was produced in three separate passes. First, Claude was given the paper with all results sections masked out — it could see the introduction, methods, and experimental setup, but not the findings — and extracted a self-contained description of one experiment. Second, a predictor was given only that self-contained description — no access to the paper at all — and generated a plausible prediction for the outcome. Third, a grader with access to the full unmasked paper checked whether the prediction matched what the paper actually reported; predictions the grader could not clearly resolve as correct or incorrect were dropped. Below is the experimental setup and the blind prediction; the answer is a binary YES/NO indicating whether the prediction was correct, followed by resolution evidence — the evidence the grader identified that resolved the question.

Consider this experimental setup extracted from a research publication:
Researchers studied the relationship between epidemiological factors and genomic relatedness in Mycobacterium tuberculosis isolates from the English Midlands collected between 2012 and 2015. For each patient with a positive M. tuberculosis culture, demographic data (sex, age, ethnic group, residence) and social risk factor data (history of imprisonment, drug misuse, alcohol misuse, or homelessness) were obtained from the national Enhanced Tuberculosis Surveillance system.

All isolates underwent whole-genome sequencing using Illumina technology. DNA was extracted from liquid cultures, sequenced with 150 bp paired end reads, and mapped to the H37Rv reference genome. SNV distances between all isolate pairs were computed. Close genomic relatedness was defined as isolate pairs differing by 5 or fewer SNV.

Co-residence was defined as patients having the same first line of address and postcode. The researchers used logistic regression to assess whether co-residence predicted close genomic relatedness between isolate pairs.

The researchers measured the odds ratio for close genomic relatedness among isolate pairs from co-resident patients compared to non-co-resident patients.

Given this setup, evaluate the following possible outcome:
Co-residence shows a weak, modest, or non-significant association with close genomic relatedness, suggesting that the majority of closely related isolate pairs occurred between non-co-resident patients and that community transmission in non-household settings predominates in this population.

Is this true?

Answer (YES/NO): NO